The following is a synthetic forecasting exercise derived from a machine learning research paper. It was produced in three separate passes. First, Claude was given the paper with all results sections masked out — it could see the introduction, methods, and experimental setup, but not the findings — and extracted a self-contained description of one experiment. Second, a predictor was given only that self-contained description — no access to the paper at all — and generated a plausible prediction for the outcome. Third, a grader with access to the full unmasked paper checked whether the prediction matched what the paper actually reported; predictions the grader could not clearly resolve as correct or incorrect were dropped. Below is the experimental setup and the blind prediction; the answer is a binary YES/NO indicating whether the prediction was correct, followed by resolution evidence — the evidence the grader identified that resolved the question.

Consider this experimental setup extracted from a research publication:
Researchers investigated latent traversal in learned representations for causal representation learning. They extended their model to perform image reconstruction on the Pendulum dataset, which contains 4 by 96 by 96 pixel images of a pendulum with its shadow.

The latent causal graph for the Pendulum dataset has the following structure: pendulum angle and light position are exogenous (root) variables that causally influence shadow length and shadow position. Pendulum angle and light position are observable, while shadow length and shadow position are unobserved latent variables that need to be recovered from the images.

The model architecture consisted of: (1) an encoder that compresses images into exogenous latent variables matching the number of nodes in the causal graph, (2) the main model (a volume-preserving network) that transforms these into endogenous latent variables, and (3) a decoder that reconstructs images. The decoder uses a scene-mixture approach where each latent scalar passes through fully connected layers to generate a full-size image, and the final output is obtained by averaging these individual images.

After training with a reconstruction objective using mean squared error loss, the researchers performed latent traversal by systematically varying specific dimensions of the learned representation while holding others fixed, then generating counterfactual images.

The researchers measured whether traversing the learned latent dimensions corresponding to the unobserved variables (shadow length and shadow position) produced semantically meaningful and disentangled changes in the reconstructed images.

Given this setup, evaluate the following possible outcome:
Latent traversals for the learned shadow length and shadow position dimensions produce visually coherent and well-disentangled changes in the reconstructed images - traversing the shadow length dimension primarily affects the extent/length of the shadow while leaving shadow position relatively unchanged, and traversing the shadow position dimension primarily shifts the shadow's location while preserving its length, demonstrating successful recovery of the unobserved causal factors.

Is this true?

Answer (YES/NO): YES